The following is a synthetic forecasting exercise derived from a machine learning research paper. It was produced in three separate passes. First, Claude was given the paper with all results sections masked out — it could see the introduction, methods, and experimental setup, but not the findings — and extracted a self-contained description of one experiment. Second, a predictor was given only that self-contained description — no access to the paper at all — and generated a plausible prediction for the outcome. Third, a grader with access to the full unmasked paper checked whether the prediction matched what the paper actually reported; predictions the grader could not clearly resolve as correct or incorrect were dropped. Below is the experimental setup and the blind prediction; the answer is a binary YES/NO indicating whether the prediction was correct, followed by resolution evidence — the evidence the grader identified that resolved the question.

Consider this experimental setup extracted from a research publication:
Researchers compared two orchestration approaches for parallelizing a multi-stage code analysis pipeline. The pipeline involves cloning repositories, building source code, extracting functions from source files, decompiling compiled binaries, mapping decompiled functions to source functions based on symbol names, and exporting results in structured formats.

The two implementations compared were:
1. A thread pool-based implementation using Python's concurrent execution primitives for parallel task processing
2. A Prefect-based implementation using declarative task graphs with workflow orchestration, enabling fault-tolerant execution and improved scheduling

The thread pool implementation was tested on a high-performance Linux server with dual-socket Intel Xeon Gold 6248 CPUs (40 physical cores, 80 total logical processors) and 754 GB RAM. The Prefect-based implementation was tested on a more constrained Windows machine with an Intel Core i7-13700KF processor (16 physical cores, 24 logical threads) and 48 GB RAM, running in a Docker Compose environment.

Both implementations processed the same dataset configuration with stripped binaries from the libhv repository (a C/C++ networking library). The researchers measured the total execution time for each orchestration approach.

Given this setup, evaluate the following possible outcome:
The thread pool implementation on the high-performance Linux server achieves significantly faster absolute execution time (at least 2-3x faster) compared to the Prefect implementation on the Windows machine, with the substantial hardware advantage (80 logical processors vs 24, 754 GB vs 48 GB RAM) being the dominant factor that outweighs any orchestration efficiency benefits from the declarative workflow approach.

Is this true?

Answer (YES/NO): NO